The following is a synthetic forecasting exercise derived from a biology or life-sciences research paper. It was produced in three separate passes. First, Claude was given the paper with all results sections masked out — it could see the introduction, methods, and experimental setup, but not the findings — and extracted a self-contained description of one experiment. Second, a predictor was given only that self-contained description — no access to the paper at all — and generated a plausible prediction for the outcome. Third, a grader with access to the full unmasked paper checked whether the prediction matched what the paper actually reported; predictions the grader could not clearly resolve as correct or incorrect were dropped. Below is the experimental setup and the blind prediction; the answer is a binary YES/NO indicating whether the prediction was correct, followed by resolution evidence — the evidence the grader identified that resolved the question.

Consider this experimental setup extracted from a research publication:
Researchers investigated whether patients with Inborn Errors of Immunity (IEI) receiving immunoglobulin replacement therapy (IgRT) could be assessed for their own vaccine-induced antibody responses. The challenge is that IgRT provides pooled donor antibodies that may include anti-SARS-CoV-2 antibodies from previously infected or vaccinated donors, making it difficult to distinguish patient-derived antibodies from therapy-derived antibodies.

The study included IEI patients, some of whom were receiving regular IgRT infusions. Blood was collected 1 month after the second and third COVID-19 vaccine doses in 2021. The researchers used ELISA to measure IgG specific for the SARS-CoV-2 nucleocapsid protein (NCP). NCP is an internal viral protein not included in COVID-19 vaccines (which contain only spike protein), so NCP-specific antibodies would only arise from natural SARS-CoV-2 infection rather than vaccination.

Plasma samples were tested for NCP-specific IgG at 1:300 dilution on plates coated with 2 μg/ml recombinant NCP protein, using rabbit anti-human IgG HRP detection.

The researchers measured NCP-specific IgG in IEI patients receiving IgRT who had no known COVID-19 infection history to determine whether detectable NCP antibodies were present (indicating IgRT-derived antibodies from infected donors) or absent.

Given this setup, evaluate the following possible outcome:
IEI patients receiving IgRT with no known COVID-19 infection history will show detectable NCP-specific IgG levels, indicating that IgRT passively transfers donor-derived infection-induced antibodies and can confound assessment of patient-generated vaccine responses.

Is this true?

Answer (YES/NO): NO